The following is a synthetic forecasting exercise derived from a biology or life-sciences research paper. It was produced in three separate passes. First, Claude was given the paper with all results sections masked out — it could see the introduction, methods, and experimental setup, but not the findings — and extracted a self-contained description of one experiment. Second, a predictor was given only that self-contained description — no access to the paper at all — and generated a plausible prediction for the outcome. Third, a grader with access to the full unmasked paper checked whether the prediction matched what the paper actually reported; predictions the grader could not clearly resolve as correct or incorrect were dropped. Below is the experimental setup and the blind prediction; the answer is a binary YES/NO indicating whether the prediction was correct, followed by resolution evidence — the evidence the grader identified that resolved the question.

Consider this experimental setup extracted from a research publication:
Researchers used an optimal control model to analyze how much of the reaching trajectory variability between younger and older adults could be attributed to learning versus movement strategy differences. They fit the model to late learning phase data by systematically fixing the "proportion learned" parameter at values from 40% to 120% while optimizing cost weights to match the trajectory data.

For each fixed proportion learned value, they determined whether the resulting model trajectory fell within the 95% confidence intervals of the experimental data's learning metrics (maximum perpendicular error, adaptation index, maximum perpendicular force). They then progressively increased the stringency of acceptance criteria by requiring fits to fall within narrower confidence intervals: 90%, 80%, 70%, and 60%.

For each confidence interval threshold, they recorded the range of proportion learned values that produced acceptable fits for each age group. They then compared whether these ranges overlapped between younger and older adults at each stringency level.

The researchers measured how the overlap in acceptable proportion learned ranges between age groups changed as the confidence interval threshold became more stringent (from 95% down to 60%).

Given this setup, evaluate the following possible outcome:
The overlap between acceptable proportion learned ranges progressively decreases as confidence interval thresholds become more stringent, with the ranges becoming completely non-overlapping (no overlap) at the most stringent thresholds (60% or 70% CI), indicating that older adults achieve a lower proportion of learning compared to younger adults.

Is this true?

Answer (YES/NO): NO